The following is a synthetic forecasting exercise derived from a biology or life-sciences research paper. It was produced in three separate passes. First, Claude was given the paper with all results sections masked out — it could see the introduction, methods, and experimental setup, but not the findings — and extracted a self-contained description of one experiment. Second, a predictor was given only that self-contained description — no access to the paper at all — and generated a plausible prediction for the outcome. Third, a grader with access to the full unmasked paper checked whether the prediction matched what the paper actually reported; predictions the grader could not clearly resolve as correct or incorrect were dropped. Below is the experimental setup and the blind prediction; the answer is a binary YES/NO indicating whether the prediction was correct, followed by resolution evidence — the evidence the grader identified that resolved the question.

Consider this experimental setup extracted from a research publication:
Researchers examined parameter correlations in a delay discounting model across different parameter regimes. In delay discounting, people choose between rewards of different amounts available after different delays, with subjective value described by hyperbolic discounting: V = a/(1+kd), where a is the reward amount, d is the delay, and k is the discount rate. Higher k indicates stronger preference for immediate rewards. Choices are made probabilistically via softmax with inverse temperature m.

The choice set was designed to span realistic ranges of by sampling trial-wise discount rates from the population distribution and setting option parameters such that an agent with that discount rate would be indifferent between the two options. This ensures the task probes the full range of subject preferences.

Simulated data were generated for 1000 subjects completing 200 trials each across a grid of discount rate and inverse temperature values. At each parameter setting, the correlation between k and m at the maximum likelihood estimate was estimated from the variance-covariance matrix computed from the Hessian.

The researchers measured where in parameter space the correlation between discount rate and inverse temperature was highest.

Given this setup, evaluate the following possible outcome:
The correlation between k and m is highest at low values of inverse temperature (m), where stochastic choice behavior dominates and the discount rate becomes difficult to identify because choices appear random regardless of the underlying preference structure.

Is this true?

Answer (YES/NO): YES